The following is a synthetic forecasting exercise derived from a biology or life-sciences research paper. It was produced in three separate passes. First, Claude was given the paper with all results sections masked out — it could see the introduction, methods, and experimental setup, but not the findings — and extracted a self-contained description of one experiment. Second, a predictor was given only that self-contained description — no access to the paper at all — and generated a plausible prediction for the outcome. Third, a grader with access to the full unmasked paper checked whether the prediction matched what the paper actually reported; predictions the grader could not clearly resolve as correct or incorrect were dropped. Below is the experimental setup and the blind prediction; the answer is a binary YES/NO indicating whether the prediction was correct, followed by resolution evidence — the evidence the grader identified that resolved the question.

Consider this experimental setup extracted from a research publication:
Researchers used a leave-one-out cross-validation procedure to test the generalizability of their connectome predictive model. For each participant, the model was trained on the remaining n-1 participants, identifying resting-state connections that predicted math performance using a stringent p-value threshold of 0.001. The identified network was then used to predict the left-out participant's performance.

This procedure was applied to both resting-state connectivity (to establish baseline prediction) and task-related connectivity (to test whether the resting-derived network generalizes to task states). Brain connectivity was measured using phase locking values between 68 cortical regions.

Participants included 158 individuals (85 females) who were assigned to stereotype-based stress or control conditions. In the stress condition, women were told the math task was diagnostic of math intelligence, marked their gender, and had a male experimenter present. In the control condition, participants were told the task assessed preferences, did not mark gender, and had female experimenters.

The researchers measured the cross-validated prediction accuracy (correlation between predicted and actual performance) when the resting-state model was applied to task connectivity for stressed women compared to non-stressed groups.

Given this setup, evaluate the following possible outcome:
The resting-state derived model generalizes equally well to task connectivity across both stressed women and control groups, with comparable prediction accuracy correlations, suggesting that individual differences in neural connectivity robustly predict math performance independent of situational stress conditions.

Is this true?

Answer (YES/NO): NO